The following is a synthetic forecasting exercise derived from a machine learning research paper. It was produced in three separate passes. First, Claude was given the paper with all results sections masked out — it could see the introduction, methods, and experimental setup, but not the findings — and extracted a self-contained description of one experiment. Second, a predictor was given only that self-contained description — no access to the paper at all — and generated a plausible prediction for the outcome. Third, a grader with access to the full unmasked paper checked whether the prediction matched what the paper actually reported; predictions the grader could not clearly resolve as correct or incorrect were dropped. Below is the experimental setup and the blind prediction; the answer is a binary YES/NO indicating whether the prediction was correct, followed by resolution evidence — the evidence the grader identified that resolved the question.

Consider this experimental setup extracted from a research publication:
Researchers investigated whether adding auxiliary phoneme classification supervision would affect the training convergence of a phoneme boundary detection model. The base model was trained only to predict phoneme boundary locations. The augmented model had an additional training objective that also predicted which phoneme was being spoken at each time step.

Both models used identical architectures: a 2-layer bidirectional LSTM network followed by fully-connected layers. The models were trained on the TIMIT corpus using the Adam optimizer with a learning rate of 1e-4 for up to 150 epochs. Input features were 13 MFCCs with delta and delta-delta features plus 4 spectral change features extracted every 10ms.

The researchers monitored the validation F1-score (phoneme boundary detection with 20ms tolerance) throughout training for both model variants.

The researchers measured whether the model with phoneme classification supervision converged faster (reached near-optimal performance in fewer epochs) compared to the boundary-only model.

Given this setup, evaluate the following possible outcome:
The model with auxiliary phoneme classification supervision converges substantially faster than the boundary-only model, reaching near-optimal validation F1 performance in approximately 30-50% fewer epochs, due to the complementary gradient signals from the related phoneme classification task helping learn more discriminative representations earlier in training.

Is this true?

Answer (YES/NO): YES